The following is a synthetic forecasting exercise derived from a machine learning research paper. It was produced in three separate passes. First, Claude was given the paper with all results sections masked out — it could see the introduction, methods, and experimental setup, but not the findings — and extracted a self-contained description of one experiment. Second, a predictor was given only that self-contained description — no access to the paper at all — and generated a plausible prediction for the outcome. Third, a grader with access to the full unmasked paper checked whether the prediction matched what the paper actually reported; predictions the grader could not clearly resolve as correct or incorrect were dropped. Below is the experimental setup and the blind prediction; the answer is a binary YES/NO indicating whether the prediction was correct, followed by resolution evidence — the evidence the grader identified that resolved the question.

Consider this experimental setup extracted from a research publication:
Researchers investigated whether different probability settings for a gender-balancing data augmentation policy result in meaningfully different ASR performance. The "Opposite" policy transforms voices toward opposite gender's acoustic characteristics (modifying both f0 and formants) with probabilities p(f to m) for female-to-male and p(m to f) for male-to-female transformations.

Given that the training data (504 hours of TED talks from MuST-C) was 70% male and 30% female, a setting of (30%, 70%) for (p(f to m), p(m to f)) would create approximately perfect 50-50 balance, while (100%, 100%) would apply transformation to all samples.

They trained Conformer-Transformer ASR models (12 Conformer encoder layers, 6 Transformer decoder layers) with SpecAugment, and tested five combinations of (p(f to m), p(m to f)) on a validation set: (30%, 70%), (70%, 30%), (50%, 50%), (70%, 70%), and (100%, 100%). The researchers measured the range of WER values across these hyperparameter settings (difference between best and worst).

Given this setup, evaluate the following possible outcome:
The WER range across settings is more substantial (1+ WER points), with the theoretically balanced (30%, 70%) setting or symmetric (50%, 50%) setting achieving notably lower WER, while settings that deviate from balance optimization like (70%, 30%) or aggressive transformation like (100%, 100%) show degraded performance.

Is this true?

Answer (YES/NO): NO